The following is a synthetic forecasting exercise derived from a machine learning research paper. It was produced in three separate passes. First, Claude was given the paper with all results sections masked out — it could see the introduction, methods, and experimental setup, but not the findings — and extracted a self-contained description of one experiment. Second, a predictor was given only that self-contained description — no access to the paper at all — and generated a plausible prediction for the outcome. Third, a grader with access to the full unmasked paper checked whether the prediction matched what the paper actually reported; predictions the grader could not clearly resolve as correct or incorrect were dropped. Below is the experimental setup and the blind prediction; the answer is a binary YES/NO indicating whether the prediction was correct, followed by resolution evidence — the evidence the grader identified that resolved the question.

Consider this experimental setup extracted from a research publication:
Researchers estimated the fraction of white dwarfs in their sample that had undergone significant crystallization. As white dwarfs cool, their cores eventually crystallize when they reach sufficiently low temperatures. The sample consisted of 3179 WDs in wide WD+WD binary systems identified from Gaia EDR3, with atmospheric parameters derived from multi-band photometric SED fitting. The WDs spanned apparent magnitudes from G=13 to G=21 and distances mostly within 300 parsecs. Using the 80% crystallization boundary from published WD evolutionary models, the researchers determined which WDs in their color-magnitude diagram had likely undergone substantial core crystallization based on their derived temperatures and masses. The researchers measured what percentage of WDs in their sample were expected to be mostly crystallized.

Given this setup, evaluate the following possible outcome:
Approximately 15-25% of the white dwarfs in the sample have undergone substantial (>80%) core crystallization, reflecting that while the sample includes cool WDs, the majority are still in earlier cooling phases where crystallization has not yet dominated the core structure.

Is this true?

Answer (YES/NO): NO